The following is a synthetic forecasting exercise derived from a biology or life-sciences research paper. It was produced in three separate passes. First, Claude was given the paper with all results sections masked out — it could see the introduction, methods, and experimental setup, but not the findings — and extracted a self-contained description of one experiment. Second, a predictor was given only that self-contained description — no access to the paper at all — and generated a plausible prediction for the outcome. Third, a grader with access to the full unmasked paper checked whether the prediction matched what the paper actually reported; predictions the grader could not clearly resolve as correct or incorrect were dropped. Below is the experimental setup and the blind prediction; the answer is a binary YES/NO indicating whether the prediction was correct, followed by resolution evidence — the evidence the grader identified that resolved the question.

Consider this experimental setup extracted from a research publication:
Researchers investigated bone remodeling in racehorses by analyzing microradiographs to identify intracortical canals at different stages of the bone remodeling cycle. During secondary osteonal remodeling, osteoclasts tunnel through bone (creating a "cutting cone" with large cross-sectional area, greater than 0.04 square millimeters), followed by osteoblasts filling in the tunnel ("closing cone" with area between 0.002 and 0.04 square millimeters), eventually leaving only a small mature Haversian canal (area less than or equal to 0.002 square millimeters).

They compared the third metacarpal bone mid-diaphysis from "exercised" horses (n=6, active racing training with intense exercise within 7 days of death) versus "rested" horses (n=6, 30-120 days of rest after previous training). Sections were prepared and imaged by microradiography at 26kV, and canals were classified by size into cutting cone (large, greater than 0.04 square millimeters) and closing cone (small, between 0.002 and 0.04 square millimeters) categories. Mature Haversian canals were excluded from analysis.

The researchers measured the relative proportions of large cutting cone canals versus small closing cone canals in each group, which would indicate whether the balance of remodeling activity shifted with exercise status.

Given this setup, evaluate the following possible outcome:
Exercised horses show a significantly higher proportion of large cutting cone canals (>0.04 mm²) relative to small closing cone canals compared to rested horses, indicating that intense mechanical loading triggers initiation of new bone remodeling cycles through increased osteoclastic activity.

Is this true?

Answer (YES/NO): NO